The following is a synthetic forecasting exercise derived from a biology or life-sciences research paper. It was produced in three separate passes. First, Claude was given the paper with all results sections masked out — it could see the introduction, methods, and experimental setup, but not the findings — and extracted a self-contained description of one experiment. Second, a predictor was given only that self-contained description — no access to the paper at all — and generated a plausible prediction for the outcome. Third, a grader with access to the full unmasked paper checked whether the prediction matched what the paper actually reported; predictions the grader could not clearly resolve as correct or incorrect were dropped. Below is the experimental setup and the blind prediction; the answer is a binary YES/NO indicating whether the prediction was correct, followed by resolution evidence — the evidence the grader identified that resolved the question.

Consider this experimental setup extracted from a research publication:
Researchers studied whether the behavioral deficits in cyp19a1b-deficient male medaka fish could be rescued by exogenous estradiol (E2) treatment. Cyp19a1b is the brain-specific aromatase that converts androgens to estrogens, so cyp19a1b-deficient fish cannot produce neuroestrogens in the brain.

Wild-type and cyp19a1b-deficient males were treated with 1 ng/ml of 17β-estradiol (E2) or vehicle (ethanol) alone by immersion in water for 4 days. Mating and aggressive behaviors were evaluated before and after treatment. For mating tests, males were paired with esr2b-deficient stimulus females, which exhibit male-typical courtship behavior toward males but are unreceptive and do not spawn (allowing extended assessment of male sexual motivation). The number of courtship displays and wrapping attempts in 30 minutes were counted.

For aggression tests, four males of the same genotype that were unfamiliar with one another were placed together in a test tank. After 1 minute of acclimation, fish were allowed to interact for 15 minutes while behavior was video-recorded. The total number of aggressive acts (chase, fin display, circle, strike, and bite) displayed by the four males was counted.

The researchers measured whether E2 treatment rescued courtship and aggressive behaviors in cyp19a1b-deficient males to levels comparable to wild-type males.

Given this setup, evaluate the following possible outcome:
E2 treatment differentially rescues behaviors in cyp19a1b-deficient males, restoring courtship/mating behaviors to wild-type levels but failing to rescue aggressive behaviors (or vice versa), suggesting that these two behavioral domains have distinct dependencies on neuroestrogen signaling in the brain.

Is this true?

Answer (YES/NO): YES